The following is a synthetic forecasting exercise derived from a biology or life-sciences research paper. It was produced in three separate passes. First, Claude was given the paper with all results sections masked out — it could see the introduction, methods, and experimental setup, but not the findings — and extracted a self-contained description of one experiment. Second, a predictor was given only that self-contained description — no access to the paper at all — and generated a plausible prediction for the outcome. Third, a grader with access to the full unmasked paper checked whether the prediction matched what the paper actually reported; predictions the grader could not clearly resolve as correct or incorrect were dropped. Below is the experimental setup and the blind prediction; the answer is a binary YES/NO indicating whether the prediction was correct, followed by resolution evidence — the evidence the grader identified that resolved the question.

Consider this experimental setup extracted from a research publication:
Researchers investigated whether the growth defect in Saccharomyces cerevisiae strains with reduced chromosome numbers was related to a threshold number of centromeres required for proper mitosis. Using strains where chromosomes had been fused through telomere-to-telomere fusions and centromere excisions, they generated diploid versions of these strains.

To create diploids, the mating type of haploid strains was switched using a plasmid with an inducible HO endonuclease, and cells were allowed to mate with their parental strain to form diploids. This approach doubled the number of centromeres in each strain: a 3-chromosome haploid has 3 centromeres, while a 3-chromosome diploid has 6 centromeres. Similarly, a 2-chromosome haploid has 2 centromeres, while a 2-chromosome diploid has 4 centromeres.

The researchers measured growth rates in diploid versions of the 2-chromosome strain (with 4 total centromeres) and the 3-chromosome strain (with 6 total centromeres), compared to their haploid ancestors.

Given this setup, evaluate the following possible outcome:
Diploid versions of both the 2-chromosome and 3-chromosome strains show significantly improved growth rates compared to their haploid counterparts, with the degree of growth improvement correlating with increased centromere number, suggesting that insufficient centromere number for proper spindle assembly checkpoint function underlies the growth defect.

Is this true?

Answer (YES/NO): NO